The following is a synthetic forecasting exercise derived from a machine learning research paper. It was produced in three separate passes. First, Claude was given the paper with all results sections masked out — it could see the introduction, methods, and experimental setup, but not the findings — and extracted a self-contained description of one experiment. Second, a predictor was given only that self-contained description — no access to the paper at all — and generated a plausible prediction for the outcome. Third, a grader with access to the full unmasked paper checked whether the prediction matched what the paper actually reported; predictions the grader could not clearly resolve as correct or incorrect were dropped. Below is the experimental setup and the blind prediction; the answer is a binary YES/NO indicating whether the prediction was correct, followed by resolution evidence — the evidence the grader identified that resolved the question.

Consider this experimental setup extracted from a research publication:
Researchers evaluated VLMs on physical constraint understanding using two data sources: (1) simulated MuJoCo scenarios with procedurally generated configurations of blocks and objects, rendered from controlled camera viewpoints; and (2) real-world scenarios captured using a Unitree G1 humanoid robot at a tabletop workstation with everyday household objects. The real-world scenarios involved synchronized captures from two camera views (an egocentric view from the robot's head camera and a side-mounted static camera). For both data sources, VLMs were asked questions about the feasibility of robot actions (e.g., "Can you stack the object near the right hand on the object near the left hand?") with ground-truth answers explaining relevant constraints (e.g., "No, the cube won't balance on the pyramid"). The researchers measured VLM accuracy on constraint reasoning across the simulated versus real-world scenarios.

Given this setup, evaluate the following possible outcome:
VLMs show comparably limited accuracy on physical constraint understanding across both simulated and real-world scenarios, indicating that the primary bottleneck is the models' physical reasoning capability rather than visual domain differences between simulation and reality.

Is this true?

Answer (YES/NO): NO